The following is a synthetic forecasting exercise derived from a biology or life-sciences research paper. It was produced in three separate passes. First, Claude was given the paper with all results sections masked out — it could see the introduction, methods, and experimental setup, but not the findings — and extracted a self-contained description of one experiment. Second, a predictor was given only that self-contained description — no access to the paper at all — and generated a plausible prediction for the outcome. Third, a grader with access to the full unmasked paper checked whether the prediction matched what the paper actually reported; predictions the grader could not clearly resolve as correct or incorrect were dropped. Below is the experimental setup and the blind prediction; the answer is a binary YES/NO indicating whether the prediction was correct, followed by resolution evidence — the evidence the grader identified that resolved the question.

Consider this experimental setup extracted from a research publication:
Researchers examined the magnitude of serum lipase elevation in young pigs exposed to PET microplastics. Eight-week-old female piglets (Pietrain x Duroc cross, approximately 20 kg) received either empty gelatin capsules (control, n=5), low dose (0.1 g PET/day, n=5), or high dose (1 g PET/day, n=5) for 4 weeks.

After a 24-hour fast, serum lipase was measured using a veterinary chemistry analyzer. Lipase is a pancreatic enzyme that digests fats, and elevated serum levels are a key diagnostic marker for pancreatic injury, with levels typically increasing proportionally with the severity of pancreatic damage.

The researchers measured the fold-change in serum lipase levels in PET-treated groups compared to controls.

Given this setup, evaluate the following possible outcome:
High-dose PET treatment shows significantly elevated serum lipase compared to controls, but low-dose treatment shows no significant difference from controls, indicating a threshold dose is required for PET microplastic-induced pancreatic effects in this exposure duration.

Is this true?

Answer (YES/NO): YES